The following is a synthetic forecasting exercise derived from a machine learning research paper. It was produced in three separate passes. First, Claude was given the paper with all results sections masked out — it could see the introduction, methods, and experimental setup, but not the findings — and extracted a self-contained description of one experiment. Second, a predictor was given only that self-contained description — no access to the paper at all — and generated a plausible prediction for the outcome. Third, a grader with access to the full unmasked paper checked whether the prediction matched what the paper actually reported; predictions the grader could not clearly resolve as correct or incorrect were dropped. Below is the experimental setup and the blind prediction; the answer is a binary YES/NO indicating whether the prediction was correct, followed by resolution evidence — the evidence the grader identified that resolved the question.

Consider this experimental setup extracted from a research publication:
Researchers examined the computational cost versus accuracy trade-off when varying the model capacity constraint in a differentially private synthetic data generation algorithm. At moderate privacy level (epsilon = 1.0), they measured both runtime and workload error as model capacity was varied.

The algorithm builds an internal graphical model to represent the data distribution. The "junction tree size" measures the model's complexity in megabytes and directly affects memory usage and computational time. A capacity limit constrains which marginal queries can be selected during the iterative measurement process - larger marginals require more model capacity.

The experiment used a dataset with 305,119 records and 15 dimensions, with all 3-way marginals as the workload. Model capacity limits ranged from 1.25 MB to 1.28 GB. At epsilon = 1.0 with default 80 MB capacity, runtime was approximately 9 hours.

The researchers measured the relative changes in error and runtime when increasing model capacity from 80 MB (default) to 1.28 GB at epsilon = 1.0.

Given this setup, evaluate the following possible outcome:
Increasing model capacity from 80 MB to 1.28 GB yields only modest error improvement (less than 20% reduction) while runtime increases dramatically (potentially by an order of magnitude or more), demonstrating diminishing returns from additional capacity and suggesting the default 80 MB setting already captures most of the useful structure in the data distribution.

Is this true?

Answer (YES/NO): YES